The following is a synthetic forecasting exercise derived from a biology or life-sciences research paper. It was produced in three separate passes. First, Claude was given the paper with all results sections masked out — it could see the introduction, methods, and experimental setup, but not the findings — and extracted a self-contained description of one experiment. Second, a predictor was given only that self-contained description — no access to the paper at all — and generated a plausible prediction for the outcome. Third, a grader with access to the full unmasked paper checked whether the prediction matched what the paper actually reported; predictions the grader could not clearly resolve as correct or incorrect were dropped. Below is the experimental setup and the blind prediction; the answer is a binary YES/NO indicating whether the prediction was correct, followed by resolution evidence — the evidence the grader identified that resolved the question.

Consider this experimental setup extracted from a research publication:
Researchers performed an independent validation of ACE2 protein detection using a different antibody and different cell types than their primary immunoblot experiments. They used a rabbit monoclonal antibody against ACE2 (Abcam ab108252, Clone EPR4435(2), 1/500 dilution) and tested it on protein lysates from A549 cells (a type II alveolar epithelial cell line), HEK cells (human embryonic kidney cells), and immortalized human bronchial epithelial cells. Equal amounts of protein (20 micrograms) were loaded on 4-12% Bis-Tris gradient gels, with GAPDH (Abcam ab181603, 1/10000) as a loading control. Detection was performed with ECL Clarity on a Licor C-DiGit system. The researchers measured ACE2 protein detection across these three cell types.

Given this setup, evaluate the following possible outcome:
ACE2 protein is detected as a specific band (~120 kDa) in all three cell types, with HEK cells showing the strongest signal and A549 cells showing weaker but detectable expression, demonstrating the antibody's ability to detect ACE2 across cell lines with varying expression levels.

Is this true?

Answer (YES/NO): NO